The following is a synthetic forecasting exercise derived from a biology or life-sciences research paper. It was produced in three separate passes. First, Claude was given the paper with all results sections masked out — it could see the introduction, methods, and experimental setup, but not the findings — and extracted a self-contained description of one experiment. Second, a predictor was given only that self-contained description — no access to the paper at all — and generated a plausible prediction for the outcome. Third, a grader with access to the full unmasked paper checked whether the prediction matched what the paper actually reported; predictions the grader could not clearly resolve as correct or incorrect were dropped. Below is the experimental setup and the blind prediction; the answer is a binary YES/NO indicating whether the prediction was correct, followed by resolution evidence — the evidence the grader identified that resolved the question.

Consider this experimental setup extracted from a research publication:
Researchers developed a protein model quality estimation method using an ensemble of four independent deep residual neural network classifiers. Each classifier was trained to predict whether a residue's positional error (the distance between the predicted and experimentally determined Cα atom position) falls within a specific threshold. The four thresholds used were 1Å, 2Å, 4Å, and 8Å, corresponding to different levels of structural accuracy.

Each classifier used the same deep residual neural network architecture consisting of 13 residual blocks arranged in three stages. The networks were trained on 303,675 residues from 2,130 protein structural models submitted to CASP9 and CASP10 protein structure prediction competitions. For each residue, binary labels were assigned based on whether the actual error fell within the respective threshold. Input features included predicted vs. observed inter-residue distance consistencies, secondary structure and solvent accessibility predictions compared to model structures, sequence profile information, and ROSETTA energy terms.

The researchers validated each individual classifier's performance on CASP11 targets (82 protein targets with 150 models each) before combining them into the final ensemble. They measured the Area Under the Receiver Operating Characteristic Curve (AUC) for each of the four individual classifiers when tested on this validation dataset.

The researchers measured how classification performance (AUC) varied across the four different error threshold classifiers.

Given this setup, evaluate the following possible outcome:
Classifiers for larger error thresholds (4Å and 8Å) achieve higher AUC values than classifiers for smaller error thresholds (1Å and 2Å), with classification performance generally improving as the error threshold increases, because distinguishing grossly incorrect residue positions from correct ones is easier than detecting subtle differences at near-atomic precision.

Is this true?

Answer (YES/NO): YES